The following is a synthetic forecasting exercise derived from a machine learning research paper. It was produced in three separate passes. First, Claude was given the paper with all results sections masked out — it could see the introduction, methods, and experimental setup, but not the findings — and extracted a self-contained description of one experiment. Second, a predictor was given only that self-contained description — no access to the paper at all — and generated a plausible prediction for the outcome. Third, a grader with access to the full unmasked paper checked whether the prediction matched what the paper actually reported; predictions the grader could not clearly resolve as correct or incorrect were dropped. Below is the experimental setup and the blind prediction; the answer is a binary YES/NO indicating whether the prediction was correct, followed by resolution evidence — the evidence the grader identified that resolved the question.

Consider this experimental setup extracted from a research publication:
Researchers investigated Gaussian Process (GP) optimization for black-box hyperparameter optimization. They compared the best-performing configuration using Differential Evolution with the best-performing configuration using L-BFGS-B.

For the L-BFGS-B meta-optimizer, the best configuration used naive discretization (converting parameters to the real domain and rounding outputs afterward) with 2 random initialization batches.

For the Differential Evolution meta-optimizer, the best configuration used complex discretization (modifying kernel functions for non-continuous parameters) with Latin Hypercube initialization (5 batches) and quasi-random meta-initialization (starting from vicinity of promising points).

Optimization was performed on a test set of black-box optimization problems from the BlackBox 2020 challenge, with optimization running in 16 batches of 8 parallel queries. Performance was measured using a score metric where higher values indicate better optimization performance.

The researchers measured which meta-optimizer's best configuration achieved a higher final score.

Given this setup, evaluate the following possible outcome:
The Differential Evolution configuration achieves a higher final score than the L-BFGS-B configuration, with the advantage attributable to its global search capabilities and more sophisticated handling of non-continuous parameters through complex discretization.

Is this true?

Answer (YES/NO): NO